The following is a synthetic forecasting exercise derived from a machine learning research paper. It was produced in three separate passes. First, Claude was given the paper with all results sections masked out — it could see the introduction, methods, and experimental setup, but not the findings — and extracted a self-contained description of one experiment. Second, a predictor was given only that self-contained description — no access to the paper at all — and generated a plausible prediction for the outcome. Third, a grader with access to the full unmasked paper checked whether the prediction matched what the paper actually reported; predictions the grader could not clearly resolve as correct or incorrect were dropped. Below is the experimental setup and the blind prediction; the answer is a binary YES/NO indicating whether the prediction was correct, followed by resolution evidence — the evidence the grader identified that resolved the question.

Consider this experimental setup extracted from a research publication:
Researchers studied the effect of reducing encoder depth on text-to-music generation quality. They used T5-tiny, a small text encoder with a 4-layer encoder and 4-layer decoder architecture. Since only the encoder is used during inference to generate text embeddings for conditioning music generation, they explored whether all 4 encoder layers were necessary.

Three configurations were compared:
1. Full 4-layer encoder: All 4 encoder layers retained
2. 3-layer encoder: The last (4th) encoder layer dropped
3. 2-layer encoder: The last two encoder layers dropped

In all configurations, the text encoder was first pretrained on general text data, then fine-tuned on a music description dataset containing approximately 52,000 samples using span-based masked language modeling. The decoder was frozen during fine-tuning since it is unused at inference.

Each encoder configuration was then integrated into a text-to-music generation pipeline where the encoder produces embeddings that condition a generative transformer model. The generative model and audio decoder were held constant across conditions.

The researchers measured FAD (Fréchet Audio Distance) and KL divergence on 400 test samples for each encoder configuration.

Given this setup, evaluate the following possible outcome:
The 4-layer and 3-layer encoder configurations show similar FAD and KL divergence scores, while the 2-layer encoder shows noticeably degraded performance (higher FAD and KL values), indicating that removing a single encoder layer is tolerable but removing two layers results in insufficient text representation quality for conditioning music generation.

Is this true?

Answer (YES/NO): NO